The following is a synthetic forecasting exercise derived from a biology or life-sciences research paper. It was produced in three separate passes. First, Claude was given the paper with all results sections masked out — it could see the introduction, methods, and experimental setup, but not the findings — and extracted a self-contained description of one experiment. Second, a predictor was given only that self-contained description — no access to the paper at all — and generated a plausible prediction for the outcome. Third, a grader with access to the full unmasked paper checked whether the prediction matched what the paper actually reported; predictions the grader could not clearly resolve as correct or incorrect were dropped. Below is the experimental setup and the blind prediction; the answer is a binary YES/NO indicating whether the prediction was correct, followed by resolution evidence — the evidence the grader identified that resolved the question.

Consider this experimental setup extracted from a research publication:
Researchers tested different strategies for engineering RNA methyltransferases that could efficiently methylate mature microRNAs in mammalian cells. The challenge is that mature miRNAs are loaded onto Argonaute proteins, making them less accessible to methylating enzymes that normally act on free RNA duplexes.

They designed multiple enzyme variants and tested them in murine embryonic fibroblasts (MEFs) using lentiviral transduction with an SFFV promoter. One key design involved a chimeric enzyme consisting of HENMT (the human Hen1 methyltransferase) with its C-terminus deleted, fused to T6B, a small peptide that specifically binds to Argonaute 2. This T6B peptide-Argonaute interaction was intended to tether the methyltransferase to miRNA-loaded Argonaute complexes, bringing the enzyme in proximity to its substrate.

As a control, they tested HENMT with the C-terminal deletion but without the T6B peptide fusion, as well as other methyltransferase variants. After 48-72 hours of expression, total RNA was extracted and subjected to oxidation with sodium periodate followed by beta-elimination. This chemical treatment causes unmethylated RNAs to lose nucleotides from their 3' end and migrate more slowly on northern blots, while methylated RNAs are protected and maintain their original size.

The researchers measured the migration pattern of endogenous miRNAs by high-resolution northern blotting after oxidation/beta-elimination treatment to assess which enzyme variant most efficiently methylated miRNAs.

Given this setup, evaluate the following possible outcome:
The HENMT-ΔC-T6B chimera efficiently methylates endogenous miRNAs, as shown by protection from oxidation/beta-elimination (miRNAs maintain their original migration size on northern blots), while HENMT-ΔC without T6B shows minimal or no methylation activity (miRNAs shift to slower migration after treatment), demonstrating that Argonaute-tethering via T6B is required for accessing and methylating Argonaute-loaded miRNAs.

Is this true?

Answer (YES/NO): NO